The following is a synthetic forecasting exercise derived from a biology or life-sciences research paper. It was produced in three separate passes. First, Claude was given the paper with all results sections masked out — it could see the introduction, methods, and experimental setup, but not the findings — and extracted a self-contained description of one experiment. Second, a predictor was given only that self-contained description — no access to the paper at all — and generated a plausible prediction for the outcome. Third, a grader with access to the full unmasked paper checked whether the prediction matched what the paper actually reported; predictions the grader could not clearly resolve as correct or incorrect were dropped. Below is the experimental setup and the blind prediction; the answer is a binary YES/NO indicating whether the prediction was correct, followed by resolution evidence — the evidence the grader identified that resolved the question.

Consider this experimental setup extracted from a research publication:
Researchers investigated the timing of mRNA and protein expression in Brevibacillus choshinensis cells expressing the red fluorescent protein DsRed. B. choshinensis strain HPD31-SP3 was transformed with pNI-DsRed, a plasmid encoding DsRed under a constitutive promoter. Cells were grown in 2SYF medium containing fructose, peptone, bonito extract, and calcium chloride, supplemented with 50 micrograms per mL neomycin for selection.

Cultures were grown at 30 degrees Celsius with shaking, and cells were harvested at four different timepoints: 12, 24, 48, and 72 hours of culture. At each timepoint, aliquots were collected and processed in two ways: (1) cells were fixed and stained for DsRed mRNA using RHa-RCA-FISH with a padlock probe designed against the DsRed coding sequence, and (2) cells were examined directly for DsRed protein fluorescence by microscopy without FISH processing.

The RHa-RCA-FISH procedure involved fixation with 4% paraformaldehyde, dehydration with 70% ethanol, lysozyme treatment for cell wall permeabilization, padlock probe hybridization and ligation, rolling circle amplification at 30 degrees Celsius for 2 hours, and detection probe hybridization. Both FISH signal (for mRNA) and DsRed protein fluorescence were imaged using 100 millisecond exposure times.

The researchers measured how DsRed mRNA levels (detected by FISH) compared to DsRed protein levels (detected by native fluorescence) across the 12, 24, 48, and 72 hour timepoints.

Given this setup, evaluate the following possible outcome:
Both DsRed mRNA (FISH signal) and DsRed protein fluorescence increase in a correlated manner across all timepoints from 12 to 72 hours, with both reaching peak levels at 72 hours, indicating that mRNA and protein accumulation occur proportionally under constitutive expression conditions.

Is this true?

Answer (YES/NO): NO